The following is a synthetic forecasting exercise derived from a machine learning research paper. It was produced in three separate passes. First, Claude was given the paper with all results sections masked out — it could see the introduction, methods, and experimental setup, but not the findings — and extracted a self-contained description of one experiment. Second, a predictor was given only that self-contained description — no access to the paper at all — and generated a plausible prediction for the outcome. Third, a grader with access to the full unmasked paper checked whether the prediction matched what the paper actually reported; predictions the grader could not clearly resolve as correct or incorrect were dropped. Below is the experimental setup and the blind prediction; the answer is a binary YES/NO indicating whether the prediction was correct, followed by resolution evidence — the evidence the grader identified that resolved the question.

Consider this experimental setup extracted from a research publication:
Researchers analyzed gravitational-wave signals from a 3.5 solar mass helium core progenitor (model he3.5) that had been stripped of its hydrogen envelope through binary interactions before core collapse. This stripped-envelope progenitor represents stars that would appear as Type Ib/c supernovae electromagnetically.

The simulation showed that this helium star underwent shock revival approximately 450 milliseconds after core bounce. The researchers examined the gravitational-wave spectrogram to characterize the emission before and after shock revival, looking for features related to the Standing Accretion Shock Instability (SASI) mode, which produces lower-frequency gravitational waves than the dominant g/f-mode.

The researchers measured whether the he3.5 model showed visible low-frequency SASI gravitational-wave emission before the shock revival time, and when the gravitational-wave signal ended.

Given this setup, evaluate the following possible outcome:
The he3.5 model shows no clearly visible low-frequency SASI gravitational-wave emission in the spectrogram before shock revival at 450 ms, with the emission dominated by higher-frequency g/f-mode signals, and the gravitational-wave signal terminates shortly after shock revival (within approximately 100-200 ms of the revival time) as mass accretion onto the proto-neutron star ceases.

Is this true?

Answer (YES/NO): NO